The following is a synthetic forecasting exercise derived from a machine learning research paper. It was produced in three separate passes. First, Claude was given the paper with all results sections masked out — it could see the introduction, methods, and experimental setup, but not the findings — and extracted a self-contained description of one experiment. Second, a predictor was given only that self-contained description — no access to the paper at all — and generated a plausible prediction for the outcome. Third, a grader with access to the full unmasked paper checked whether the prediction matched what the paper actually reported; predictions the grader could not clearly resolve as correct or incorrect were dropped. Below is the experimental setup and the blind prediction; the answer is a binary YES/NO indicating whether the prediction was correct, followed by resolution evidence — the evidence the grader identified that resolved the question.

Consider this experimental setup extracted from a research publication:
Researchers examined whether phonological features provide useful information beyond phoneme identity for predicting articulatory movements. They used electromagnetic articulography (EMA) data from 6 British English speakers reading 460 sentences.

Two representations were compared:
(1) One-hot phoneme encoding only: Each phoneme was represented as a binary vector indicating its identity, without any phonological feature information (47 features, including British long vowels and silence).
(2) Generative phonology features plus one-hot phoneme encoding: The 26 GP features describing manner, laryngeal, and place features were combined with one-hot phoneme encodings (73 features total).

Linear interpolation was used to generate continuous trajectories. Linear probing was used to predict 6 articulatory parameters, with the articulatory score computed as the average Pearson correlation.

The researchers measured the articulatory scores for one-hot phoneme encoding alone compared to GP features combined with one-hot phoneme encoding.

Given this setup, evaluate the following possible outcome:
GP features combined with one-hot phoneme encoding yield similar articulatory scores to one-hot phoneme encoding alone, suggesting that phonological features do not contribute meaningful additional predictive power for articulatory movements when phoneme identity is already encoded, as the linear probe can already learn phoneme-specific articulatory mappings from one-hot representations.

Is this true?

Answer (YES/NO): NO